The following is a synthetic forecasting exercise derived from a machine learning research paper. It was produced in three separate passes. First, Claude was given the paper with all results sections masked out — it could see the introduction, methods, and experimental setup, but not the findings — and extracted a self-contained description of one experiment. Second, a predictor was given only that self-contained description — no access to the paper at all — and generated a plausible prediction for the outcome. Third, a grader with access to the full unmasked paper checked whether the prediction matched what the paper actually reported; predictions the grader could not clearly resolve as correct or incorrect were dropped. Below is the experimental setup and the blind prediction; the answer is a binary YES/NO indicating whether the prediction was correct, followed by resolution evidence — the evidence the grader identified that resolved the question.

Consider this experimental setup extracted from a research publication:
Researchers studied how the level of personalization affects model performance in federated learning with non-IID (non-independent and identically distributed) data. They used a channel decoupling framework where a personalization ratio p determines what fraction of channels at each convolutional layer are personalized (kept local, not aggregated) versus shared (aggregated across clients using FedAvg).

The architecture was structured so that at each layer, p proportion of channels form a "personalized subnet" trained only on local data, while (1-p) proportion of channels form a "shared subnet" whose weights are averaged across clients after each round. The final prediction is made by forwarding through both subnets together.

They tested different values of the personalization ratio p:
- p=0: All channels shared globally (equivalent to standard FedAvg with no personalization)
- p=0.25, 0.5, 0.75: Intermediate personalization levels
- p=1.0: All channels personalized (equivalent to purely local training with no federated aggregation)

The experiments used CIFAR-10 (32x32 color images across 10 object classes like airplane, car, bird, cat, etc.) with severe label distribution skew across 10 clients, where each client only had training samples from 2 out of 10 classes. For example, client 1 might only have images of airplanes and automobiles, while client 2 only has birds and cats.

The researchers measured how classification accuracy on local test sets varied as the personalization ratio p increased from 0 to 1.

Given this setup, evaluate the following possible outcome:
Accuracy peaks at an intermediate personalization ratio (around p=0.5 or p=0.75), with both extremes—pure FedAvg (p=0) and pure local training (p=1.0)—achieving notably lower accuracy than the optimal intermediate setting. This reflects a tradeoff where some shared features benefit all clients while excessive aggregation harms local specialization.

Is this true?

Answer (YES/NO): YES